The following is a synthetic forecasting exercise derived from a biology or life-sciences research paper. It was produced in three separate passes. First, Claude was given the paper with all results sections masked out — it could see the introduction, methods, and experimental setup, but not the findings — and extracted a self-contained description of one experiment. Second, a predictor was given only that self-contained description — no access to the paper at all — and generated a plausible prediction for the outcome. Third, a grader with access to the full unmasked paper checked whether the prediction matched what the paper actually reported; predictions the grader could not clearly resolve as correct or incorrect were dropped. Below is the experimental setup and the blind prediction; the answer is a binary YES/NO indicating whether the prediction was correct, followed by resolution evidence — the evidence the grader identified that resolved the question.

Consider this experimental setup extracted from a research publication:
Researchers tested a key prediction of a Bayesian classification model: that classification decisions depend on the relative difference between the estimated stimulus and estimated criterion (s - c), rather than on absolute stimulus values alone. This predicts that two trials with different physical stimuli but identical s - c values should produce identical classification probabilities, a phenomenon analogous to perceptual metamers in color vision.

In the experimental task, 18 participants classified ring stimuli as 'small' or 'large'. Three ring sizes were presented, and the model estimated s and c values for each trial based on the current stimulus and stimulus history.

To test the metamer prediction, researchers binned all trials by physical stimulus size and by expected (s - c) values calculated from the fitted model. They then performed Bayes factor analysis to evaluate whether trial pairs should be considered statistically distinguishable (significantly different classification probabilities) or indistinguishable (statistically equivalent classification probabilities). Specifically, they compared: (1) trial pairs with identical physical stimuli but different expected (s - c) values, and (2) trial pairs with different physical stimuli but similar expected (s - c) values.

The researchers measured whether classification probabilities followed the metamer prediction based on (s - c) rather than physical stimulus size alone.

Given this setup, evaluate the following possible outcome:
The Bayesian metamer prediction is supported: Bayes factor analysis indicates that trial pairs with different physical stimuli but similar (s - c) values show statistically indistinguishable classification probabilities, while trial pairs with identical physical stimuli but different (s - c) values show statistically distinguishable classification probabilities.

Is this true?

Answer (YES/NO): YES